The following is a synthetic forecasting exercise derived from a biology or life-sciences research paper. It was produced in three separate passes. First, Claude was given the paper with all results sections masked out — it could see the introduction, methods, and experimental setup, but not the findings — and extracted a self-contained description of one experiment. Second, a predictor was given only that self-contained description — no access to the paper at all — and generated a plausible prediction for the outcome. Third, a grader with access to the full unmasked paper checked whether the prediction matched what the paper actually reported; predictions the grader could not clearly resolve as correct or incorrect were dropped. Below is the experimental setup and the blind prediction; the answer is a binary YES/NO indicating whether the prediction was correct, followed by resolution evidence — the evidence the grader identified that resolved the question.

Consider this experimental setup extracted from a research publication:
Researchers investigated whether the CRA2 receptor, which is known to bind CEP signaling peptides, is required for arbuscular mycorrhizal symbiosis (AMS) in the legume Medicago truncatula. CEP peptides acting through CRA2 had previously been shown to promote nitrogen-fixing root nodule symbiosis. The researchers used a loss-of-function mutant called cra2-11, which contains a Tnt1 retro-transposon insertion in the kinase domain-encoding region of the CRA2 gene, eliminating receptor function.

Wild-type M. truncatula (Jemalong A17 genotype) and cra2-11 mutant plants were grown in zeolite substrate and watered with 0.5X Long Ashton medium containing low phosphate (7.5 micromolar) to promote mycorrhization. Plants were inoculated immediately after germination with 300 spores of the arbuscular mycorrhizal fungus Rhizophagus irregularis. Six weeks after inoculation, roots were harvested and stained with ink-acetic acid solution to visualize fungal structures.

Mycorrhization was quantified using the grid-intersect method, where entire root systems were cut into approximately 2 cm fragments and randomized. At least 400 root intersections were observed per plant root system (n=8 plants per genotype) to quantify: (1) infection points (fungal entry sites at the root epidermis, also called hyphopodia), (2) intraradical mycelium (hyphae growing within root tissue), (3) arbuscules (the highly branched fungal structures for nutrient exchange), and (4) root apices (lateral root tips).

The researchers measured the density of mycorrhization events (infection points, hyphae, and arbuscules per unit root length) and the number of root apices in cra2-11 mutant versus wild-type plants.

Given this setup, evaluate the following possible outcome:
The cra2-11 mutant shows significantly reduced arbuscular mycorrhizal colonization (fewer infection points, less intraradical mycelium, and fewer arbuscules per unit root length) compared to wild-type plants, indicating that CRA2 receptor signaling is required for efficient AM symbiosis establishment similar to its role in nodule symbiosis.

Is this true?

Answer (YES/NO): YES